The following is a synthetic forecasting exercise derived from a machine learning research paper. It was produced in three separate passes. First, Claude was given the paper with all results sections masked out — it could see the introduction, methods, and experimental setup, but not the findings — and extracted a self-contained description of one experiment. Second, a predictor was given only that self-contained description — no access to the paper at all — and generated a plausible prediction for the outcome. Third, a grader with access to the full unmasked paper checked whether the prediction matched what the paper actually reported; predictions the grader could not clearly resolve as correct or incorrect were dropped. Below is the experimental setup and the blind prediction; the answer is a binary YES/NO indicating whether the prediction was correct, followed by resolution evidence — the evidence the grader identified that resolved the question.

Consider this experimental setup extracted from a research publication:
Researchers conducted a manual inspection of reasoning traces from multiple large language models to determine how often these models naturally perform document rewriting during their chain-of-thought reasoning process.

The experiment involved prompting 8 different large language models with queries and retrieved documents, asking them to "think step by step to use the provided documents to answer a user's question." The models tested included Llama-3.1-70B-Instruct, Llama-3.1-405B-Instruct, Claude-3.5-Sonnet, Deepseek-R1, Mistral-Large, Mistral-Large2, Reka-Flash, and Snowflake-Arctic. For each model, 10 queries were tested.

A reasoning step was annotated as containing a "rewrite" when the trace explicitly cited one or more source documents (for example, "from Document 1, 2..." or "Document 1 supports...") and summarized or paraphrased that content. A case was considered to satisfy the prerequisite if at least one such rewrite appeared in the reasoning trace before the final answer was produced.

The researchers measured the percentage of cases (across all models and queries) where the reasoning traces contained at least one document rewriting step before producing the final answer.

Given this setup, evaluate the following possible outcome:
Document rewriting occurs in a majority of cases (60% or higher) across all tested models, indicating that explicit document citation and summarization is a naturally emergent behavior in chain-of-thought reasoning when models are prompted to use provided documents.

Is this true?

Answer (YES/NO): YES